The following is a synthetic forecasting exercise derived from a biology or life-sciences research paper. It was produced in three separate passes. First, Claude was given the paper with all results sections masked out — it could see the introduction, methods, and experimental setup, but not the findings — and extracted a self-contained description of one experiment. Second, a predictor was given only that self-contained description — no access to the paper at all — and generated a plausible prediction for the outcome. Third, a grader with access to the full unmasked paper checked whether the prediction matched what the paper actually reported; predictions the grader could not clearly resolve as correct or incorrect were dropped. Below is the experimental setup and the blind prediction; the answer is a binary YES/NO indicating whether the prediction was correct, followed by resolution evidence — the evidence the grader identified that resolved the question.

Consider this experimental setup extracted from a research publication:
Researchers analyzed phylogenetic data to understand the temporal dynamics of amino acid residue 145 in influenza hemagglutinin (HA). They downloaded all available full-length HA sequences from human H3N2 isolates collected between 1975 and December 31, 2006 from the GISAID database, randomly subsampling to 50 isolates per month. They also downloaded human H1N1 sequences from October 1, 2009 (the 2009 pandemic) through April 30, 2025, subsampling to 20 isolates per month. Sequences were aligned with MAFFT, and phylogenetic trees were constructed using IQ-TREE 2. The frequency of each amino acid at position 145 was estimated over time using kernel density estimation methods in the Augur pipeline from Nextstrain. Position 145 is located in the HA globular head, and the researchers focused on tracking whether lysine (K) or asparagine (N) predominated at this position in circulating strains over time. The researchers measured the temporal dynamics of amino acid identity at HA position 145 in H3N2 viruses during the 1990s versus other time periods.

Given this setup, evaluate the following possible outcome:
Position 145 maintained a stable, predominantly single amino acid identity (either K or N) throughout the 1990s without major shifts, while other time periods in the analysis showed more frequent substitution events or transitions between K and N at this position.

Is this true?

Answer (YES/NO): NO